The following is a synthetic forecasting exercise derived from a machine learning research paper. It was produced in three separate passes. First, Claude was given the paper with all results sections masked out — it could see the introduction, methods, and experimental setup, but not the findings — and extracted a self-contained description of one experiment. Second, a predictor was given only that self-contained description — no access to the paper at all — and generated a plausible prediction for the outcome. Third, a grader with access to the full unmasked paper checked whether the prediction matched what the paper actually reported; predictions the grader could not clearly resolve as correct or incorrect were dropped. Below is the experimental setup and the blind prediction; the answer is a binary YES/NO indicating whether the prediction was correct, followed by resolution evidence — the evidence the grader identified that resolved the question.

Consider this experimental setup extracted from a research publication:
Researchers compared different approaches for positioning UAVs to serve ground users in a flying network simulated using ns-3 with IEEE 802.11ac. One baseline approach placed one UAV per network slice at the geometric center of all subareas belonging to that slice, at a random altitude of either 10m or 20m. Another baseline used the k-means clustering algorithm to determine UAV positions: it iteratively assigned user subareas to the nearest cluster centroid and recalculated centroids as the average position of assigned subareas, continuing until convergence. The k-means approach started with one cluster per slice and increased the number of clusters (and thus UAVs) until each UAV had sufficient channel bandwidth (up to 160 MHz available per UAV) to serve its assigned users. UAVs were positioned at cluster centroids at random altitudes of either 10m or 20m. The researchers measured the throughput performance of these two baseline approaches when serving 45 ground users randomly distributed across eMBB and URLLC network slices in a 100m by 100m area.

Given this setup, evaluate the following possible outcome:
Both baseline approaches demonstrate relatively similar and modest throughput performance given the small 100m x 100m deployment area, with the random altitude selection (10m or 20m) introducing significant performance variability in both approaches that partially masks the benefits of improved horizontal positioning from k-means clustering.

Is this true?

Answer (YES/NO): NO